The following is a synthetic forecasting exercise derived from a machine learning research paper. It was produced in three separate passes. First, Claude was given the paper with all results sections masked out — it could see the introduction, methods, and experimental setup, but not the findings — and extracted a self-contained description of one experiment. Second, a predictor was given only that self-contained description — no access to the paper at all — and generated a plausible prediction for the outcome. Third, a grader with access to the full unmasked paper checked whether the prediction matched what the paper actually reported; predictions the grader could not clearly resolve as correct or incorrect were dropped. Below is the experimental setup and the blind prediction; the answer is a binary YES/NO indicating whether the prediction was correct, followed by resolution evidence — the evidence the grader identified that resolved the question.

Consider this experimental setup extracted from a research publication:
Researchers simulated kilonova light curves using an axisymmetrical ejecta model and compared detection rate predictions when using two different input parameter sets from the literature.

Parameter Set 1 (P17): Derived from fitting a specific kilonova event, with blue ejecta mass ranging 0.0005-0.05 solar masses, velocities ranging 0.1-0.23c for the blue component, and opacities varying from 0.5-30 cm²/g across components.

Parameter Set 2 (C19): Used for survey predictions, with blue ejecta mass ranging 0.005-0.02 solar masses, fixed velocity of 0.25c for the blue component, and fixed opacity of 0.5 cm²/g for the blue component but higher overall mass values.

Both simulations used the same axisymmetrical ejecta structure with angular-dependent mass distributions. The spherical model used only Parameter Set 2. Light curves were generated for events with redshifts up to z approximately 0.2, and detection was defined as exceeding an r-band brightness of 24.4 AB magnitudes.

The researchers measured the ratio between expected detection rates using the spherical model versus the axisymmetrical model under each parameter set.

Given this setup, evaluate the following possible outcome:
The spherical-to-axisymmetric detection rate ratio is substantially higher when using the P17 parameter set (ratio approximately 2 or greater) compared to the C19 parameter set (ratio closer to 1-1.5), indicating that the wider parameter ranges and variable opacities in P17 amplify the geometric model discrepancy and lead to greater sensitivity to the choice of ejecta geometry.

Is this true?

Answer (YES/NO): NO